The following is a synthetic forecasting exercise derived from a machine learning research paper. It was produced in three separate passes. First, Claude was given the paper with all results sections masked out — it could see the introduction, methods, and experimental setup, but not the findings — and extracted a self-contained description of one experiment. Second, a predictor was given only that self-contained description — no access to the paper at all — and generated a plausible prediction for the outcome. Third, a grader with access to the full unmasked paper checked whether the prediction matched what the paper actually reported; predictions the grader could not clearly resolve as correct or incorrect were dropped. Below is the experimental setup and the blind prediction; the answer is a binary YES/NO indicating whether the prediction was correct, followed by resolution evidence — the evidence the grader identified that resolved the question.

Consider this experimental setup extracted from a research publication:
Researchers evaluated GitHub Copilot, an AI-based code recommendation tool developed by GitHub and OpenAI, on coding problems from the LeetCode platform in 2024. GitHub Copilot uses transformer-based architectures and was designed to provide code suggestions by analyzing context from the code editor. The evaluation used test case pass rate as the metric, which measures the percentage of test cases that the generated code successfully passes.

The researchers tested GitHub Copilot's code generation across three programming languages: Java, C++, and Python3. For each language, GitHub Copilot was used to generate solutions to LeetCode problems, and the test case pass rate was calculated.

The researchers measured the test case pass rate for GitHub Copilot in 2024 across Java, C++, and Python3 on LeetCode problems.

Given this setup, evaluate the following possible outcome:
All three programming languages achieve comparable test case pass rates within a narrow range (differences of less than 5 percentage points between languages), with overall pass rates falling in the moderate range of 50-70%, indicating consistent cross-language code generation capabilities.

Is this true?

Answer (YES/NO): NO